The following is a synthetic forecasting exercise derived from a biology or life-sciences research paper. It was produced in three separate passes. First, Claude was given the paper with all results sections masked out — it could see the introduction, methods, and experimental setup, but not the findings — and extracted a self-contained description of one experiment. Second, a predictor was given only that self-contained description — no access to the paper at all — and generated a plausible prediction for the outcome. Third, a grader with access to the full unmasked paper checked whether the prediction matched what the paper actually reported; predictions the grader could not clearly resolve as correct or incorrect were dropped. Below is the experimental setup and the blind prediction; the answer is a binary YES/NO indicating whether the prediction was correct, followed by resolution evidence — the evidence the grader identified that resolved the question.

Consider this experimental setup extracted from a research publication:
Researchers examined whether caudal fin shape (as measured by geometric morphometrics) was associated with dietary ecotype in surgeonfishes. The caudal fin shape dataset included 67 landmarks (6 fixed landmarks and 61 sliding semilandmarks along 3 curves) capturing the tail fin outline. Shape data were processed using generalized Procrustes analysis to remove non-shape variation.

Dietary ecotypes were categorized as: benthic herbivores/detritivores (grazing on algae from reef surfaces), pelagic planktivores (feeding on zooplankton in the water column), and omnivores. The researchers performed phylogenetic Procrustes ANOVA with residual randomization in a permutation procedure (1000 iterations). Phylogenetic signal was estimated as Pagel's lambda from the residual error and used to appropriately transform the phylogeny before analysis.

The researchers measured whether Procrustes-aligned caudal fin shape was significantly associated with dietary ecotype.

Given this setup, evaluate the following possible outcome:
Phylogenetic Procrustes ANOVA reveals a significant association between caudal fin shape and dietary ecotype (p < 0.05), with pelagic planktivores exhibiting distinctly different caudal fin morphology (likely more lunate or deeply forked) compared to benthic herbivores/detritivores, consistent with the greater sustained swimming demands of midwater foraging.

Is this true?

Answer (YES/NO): NO